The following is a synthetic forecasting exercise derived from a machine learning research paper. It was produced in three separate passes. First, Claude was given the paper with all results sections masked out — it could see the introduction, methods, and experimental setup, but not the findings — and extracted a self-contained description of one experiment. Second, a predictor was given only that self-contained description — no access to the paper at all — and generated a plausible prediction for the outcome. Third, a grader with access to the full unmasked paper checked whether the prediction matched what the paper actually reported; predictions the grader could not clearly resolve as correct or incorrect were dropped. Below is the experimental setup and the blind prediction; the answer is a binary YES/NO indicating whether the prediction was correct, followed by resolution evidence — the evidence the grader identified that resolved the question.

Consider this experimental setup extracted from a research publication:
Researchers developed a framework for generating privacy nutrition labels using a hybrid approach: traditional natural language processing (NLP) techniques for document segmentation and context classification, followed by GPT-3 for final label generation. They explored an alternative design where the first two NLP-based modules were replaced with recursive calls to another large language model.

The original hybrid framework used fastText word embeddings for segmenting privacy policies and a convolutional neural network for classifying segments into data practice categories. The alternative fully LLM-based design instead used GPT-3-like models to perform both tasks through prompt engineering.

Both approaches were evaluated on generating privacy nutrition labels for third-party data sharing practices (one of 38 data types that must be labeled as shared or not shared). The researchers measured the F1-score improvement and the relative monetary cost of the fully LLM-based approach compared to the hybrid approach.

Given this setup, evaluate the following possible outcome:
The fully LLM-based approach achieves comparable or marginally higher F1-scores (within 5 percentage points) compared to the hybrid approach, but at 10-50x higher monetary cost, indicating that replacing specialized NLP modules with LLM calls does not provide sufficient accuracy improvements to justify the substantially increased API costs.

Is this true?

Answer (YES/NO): NO